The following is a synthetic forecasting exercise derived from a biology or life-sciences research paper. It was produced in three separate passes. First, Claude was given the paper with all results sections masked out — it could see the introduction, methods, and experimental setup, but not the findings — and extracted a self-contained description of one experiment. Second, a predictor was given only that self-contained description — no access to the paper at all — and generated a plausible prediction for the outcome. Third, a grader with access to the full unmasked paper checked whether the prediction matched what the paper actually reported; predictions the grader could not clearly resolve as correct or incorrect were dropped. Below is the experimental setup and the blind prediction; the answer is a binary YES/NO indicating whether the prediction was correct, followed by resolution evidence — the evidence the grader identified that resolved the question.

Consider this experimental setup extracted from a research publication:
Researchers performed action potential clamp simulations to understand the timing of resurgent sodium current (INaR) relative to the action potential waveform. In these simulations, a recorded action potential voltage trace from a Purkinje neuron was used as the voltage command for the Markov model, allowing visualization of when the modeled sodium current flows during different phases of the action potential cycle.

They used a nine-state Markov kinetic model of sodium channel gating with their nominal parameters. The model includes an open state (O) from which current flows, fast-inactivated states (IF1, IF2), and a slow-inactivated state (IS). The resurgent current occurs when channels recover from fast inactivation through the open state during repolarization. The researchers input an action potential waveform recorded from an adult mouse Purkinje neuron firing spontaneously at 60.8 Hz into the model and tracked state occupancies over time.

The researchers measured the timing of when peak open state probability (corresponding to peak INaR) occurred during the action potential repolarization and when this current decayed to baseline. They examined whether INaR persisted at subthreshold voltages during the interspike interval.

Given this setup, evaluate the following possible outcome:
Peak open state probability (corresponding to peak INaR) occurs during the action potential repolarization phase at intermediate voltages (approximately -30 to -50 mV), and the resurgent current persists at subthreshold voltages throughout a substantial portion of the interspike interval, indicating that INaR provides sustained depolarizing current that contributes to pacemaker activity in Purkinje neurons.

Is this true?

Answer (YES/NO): NO